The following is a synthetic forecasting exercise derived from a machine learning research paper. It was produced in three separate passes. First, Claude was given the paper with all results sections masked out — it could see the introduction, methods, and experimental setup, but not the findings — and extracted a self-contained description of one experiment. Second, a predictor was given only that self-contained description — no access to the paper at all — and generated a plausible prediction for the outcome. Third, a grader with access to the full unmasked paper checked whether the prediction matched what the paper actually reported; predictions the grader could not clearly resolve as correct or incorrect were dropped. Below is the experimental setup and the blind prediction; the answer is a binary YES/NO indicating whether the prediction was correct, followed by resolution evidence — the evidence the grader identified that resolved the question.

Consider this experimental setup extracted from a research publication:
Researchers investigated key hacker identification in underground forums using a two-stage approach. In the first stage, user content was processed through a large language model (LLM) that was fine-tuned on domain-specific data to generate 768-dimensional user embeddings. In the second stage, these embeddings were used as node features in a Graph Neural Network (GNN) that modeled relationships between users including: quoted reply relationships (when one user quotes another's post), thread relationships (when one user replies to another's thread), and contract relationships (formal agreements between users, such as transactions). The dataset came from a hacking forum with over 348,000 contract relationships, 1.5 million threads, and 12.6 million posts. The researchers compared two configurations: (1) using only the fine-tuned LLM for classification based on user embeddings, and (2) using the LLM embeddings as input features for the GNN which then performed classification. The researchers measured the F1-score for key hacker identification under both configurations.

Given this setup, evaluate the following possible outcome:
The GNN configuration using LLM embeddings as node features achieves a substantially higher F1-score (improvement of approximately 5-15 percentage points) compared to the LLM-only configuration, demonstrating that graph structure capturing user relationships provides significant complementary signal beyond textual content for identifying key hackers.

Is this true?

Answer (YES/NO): NO